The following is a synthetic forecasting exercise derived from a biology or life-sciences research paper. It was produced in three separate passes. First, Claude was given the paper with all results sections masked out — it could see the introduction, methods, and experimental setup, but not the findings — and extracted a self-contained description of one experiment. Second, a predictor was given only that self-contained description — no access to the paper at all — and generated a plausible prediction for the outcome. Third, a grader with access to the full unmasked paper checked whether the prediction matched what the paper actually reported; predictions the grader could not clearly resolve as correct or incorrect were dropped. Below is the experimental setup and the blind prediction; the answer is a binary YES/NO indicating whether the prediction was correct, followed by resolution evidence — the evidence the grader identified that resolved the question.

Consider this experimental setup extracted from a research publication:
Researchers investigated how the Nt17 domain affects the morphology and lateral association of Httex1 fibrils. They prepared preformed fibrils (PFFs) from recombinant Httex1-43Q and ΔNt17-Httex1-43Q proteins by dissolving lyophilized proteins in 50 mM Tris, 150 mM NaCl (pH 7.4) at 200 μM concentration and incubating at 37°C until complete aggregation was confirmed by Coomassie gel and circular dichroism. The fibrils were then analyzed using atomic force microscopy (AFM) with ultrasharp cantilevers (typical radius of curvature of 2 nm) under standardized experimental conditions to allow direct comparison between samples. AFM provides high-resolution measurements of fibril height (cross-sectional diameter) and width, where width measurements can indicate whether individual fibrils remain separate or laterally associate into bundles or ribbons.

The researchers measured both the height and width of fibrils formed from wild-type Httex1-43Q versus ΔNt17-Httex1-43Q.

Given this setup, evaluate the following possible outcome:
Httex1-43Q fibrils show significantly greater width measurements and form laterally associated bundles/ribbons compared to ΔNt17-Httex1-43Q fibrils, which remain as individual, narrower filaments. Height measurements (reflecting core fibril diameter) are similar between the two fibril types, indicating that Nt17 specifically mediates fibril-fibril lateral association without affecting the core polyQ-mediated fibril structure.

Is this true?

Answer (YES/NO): NO